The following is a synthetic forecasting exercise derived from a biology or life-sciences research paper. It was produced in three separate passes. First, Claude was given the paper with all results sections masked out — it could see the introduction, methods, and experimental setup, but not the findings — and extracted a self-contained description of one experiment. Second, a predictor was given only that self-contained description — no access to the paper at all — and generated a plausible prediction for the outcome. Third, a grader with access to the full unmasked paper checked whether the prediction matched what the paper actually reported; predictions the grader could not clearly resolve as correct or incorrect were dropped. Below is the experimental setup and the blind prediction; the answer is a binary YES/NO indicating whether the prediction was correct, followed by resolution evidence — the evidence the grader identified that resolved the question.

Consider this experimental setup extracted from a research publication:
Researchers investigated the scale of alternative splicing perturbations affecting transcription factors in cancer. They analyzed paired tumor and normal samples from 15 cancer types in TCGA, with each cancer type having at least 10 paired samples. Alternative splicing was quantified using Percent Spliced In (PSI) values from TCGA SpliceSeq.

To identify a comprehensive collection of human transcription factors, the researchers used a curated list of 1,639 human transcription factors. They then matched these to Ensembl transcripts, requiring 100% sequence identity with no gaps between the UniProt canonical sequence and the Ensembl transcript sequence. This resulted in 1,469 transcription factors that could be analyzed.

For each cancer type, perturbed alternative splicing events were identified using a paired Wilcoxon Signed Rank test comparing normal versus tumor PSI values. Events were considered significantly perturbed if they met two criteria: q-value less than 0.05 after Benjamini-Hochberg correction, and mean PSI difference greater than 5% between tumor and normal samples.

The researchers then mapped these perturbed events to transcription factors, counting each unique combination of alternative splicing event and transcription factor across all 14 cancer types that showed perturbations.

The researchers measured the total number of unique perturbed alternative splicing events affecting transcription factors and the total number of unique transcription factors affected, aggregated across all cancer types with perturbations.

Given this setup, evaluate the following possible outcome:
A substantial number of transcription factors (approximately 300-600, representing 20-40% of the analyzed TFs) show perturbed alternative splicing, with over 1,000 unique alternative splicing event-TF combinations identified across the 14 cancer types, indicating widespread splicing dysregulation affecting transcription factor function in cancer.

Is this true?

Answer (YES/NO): NO